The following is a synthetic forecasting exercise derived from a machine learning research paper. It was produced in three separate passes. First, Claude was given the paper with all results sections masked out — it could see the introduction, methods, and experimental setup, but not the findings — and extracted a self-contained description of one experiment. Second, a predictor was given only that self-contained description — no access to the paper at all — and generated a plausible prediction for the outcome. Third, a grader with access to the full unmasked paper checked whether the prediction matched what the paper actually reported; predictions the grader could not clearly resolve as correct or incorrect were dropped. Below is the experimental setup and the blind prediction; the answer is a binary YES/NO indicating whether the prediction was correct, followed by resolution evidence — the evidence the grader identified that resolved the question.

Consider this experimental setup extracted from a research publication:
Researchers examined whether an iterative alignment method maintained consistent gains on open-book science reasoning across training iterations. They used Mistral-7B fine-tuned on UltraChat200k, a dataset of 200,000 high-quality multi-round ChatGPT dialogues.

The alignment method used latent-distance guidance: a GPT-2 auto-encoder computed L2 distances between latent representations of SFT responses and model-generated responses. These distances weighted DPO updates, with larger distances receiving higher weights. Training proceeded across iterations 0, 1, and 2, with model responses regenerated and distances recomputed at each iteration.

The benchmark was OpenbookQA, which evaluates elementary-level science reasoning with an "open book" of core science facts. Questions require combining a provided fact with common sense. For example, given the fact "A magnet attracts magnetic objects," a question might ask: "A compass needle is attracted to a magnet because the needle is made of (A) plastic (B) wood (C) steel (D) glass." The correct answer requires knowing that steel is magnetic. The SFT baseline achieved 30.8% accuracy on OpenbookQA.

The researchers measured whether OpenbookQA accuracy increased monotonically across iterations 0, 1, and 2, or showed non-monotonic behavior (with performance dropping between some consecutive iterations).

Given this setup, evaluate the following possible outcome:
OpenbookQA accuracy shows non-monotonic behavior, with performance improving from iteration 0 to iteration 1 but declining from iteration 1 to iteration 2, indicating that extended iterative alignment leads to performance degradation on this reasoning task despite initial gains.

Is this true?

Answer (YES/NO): YES